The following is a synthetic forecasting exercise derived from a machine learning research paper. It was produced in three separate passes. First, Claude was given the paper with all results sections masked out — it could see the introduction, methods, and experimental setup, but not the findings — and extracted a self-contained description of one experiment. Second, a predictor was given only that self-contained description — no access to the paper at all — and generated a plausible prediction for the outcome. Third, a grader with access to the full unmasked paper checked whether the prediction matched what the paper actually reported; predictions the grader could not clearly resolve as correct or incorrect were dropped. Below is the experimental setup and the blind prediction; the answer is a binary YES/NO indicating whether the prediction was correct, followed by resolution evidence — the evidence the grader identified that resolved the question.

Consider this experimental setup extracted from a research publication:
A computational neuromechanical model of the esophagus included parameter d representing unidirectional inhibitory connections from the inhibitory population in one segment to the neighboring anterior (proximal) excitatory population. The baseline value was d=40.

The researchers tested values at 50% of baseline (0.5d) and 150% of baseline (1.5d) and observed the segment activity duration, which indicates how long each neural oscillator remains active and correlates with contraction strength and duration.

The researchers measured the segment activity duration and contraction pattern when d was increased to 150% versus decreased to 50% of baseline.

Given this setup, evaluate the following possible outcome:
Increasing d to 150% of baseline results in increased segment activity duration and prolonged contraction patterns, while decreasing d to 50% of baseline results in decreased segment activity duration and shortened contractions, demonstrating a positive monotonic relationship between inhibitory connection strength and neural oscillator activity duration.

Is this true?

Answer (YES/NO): NO